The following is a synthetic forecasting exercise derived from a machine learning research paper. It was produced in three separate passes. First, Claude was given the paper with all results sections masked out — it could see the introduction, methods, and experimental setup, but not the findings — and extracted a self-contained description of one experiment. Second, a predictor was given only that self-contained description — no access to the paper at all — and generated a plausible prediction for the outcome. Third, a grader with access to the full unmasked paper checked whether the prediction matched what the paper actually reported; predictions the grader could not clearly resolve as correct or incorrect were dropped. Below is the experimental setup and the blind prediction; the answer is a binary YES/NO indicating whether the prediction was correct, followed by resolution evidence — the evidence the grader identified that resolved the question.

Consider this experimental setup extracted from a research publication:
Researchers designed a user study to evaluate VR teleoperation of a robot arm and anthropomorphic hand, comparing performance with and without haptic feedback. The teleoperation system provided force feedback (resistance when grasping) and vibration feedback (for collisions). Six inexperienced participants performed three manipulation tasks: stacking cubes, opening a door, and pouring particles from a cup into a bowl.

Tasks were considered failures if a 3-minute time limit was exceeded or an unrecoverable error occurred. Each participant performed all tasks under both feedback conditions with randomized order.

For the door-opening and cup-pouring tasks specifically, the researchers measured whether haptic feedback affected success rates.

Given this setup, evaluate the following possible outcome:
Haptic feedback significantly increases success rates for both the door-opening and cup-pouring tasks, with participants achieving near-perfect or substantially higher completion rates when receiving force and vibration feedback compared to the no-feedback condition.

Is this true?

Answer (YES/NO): NO